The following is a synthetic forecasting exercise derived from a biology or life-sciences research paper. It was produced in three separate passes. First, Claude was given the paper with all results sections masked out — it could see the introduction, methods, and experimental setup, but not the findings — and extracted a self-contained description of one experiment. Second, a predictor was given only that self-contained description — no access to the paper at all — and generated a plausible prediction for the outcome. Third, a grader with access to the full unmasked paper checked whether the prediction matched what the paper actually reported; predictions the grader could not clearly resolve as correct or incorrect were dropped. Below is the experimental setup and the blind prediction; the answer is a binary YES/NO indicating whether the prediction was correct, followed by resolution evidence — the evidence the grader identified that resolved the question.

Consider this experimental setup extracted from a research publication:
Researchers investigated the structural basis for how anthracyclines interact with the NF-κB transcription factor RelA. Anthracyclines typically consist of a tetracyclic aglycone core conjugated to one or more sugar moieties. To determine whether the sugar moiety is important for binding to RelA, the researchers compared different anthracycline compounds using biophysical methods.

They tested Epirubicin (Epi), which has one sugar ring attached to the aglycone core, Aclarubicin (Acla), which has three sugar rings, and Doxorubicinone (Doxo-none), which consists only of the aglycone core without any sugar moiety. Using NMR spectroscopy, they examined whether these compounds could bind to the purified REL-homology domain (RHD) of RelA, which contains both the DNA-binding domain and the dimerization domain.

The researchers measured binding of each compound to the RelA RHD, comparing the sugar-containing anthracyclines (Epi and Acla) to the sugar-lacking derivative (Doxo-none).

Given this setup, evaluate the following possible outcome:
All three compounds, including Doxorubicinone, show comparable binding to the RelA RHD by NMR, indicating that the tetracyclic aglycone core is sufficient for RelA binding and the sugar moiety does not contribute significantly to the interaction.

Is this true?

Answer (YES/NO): NO